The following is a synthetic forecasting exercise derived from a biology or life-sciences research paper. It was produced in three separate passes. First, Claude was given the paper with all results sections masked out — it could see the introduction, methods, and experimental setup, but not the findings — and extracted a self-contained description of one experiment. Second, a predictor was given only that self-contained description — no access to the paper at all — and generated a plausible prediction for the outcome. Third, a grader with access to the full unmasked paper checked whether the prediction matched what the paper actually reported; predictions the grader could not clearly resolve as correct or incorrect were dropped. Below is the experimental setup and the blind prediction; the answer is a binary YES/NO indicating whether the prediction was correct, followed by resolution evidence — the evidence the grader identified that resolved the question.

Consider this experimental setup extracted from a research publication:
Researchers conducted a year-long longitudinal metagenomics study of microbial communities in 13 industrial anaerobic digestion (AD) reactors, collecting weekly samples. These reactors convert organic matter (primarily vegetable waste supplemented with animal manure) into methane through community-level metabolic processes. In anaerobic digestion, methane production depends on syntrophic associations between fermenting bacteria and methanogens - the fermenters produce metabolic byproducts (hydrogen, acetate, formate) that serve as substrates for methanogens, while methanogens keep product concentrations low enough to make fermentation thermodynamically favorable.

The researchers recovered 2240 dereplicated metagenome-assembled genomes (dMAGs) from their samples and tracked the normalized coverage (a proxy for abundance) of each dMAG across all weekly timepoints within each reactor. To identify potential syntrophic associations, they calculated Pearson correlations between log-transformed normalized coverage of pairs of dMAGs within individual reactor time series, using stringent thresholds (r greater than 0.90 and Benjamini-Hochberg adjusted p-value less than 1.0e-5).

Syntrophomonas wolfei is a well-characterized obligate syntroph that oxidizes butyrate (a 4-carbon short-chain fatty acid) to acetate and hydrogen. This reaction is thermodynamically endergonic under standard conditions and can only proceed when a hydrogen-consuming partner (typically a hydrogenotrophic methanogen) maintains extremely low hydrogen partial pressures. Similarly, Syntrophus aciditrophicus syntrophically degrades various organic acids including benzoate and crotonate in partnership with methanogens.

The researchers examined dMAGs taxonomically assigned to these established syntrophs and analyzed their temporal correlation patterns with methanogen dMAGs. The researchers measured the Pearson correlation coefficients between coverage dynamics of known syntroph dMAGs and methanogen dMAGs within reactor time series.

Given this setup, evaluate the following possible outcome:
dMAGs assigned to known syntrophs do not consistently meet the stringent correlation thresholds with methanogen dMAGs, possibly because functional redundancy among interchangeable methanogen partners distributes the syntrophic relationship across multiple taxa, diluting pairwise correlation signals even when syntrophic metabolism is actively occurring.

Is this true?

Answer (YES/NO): NO